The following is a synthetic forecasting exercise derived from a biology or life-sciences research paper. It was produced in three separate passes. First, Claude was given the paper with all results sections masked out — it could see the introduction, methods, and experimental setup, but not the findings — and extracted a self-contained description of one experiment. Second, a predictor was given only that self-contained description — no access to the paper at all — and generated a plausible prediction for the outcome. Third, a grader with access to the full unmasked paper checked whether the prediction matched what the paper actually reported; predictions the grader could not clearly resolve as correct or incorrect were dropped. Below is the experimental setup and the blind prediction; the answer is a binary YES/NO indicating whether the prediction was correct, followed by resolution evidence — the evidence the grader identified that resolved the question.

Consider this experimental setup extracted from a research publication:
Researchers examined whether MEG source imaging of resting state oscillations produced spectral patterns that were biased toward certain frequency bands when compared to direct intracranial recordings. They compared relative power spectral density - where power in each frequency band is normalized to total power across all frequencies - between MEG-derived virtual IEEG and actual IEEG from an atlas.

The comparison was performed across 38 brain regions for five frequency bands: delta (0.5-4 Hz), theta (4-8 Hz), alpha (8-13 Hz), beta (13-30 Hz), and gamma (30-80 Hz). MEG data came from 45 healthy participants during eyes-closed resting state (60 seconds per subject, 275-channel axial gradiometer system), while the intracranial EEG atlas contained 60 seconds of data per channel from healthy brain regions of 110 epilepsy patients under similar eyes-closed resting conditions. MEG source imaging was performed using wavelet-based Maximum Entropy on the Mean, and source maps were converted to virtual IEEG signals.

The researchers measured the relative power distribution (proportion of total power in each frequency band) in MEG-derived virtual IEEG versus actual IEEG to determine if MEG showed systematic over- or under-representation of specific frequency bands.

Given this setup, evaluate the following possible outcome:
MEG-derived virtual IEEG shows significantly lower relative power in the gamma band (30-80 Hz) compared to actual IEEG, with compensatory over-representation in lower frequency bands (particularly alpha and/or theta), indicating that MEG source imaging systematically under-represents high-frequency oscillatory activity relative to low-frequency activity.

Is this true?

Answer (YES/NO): NO